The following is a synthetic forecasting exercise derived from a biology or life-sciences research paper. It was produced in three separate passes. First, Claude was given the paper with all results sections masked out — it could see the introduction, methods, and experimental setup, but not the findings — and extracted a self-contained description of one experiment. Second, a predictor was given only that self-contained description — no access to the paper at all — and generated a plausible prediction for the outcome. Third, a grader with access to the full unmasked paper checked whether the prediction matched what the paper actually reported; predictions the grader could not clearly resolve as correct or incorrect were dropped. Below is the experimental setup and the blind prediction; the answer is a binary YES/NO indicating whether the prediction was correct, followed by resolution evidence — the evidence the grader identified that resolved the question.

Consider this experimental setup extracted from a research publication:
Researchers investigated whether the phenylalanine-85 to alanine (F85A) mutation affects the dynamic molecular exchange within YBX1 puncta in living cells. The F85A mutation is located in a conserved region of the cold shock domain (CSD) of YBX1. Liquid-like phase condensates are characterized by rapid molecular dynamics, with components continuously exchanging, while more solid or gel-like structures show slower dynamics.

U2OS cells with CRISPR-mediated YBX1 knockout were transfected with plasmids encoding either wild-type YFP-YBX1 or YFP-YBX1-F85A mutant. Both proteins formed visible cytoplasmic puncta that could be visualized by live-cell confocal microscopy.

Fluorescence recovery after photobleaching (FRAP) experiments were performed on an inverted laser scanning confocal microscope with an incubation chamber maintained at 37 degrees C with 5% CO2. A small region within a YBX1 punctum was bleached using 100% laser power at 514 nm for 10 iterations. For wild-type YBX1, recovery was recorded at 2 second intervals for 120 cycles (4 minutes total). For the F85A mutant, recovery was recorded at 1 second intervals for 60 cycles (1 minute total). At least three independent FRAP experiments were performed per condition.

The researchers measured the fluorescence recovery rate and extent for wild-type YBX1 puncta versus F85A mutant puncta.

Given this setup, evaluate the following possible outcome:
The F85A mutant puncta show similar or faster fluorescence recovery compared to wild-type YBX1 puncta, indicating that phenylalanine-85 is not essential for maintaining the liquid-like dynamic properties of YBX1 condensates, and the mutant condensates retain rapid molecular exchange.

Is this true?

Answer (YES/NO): YES